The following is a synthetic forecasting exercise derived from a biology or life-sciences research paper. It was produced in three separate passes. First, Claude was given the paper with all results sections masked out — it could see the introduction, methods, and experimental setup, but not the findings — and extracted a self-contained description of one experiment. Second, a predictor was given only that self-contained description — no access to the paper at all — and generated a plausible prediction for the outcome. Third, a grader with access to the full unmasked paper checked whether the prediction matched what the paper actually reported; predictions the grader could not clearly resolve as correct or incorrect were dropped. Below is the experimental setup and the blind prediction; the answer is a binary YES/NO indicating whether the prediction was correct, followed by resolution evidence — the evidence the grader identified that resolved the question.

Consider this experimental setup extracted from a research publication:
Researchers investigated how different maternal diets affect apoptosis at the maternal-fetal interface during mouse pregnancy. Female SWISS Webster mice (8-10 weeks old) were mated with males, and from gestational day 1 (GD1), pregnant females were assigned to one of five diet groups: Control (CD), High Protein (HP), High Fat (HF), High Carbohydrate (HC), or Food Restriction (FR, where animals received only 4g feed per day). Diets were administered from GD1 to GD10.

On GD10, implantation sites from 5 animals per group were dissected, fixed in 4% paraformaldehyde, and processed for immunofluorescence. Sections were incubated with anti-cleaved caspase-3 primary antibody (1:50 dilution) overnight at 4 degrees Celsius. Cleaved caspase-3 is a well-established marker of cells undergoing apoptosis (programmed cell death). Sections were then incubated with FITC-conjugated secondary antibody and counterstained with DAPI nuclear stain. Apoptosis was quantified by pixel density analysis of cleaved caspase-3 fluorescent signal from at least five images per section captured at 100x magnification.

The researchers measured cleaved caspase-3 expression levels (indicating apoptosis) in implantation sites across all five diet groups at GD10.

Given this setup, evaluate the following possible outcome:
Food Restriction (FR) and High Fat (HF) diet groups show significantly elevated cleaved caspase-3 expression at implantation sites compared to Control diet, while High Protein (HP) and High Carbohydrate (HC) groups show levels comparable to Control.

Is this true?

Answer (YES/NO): NO